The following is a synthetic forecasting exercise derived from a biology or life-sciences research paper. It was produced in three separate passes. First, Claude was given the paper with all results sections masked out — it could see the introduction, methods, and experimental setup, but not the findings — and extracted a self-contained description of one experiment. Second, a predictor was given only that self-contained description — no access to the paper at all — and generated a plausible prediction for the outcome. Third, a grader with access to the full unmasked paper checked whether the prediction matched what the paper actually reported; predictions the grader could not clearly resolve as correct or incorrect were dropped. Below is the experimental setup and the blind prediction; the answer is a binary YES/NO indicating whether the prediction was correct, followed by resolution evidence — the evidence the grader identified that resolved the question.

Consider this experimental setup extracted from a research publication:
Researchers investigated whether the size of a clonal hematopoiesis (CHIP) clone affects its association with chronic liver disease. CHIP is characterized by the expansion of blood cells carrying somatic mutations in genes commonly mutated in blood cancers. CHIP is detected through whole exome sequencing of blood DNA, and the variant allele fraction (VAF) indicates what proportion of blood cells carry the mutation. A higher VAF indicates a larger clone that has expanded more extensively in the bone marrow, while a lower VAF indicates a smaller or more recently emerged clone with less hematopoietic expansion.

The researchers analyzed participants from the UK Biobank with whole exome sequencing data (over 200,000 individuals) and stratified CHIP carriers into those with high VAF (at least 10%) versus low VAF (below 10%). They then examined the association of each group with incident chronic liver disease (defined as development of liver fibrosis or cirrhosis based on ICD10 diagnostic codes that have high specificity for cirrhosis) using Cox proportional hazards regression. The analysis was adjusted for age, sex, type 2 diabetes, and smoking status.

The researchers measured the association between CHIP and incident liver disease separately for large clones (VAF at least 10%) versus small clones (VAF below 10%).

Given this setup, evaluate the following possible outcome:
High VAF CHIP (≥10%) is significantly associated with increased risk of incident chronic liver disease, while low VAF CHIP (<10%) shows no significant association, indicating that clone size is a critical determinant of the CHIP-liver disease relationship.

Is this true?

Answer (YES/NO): NO